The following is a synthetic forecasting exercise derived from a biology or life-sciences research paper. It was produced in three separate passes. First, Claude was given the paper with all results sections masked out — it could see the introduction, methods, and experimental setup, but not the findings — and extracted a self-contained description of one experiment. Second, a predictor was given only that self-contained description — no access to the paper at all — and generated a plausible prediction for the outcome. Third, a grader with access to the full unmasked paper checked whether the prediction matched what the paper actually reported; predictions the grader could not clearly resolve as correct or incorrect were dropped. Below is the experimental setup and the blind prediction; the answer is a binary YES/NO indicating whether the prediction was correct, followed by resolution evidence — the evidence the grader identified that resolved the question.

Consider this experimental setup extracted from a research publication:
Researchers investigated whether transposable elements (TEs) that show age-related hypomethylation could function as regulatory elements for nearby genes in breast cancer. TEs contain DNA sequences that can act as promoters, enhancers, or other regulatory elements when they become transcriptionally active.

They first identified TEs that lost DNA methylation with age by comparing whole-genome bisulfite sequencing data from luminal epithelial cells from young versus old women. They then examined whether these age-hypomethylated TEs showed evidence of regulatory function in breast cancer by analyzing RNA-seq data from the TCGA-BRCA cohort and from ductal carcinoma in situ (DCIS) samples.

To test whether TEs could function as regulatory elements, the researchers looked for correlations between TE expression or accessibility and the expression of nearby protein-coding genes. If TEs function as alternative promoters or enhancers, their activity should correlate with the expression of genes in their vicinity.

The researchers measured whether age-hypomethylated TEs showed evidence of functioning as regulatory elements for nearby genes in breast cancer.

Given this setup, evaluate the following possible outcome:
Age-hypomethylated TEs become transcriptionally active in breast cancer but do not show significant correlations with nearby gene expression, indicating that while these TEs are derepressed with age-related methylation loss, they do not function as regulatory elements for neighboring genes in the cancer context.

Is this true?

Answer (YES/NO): NO